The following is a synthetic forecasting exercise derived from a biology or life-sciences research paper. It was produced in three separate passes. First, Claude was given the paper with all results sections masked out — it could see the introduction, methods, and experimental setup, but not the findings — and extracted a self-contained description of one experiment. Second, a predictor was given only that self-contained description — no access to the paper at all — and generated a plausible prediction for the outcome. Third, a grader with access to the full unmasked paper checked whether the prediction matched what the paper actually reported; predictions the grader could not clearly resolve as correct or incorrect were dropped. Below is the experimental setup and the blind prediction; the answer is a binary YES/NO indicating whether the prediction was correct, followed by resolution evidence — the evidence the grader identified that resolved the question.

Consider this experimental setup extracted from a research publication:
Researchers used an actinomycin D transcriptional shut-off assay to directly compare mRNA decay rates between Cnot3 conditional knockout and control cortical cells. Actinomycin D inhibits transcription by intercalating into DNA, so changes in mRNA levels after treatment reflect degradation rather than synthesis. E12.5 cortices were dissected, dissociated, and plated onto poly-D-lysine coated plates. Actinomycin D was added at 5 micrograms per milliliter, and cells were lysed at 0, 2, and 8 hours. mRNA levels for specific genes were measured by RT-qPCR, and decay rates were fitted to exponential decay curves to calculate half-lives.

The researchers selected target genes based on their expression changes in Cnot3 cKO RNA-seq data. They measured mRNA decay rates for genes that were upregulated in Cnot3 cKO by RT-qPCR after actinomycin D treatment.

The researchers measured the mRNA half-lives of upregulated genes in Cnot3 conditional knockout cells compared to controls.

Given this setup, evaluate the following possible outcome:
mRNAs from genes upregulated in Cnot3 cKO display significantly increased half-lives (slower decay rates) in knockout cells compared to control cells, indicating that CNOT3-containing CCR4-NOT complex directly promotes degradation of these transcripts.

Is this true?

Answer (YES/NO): YES